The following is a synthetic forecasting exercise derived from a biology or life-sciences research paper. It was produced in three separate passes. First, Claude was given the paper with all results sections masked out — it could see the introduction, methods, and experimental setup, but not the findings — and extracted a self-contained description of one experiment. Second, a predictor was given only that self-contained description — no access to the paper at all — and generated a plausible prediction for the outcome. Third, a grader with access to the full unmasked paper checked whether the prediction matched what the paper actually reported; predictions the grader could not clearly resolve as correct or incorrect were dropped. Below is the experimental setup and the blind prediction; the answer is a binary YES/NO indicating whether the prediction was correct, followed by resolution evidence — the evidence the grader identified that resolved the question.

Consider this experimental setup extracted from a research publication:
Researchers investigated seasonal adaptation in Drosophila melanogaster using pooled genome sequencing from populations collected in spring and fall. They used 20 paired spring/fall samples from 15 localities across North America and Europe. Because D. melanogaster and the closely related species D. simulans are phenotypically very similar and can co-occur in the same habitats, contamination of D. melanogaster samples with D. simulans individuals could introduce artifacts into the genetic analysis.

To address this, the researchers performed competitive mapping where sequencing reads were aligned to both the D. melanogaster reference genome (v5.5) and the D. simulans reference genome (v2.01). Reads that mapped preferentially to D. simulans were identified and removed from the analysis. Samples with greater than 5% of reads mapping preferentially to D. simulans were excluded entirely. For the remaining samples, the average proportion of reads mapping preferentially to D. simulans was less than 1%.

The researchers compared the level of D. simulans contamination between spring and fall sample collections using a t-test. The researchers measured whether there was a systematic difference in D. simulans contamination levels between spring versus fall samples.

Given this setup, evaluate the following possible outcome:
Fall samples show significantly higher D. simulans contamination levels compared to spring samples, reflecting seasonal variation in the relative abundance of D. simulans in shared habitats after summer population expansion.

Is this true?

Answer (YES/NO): NO